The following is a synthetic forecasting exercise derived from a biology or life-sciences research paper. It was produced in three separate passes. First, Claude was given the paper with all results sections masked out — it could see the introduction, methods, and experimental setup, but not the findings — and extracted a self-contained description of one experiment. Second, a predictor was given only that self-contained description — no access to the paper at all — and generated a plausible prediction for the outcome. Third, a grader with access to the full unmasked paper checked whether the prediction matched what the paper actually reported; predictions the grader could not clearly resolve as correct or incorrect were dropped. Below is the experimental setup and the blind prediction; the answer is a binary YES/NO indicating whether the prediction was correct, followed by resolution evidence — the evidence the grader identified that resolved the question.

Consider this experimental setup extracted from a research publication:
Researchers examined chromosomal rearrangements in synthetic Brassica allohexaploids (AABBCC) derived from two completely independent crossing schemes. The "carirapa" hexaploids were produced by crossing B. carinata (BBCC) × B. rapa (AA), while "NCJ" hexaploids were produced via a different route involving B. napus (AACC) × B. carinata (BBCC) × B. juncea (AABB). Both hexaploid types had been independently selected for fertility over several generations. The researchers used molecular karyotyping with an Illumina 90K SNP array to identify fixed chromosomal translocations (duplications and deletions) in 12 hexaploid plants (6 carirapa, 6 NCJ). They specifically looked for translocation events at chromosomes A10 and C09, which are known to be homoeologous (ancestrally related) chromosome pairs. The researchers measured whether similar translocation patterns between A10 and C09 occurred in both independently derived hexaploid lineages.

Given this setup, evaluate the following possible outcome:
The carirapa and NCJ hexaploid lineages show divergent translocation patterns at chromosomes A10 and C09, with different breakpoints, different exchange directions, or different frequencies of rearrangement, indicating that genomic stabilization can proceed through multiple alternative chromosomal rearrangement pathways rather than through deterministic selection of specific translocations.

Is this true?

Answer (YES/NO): YES